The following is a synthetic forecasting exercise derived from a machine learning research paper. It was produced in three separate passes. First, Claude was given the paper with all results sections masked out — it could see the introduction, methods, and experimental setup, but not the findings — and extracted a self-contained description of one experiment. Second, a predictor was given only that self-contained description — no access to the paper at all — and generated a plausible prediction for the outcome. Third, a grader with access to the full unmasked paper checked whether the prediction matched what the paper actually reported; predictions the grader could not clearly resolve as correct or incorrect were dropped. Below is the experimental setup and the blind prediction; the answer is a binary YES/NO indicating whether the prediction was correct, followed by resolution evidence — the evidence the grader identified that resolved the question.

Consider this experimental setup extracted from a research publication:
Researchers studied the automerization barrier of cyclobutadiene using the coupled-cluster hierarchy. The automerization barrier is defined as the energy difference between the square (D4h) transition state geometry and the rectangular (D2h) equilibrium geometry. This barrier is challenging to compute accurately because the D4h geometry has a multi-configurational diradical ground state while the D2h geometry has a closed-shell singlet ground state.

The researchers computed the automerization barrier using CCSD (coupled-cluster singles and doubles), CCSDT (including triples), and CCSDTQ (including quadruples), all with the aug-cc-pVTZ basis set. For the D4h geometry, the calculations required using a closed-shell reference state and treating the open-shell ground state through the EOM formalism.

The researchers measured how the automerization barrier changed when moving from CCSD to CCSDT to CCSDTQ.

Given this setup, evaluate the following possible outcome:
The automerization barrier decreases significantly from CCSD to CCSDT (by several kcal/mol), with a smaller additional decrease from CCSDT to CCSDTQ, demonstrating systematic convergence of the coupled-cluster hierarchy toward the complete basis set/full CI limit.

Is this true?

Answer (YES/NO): NO